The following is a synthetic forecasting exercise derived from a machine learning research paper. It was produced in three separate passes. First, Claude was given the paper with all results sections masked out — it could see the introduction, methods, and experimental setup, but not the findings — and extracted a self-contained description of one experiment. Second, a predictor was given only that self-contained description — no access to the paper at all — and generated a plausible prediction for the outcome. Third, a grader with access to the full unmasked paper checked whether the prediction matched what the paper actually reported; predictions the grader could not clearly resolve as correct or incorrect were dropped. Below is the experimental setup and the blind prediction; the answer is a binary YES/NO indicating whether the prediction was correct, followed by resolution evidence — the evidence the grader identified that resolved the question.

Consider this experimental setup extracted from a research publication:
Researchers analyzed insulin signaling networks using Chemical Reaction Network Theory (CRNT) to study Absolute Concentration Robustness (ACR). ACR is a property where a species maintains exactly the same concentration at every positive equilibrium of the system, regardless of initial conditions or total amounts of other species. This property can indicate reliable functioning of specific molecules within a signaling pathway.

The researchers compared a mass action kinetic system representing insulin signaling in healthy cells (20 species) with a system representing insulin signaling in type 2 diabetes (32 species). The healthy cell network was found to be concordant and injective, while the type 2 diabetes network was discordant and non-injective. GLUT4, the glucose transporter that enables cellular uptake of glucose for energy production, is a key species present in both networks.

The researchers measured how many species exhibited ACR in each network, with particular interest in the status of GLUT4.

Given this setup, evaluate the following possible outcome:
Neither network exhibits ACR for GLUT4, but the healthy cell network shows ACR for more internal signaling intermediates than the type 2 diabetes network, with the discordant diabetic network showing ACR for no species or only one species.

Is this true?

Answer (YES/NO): NO